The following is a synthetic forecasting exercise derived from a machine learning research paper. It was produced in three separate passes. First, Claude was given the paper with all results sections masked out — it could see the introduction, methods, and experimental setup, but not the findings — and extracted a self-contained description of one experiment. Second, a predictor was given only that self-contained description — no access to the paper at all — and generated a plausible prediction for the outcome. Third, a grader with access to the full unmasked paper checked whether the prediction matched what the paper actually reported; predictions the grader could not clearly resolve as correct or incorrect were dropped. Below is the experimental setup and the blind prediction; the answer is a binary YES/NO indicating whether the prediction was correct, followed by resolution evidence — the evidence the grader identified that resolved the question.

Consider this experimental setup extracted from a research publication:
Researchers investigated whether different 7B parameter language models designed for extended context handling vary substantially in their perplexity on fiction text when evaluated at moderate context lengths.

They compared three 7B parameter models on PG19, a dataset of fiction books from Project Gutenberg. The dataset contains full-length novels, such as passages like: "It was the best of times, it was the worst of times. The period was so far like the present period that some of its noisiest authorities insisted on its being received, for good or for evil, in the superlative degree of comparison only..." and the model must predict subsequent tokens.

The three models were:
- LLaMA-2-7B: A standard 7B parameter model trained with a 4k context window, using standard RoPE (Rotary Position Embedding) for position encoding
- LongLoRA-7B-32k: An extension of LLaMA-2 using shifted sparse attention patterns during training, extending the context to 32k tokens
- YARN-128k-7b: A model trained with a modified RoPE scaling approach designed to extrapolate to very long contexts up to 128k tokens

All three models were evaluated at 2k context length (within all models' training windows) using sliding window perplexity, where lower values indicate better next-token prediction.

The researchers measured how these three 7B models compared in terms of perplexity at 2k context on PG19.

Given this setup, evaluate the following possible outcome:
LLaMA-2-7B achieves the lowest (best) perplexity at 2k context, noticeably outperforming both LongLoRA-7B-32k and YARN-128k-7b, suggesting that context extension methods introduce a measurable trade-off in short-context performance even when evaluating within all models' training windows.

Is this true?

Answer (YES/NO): NO